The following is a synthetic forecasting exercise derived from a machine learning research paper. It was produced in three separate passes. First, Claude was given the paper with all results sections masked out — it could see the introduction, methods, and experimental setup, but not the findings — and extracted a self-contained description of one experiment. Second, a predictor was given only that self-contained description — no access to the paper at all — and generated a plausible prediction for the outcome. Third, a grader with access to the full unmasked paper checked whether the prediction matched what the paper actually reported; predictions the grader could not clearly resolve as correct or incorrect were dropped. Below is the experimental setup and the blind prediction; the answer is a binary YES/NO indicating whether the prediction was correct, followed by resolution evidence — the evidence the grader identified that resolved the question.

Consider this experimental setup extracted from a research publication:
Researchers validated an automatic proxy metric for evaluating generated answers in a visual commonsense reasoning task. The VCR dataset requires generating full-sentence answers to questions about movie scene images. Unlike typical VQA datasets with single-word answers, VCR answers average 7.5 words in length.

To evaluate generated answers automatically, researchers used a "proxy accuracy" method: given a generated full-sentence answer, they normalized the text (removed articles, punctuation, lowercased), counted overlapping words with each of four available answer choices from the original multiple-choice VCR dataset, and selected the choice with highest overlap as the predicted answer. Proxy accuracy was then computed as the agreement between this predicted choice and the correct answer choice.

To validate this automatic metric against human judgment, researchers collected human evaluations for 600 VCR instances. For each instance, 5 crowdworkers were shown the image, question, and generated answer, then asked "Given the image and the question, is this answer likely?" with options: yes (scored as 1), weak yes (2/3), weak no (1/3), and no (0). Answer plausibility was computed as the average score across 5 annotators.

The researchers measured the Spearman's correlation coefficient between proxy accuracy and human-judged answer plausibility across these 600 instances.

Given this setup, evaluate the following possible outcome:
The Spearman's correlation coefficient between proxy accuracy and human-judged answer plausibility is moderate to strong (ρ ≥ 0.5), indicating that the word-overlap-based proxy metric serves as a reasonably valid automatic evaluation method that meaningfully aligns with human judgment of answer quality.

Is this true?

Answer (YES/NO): YES